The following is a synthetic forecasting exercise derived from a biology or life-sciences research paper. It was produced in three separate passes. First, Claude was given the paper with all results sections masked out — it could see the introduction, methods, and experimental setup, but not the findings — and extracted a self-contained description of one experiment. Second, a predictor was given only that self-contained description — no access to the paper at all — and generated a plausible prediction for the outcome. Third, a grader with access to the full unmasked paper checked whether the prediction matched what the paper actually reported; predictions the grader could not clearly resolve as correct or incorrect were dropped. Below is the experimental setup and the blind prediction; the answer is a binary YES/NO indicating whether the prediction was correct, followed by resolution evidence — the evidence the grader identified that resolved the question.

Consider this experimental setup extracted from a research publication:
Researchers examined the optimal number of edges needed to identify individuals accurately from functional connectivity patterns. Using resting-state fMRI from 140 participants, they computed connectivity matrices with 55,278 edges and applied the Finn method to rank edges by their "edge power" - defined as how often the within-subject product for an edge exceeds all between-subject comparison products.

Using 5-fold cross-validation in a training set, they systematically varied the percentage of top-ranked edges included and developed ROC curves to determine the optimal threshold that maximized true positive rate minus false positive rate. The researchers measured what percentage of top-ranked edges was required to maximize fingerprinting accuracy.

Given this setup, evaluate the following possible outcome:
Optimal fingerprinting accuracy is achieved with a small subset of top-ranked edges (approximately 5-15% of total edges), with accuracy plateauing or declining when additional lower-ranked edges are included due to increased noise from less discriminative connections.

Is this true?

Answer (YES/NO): YES